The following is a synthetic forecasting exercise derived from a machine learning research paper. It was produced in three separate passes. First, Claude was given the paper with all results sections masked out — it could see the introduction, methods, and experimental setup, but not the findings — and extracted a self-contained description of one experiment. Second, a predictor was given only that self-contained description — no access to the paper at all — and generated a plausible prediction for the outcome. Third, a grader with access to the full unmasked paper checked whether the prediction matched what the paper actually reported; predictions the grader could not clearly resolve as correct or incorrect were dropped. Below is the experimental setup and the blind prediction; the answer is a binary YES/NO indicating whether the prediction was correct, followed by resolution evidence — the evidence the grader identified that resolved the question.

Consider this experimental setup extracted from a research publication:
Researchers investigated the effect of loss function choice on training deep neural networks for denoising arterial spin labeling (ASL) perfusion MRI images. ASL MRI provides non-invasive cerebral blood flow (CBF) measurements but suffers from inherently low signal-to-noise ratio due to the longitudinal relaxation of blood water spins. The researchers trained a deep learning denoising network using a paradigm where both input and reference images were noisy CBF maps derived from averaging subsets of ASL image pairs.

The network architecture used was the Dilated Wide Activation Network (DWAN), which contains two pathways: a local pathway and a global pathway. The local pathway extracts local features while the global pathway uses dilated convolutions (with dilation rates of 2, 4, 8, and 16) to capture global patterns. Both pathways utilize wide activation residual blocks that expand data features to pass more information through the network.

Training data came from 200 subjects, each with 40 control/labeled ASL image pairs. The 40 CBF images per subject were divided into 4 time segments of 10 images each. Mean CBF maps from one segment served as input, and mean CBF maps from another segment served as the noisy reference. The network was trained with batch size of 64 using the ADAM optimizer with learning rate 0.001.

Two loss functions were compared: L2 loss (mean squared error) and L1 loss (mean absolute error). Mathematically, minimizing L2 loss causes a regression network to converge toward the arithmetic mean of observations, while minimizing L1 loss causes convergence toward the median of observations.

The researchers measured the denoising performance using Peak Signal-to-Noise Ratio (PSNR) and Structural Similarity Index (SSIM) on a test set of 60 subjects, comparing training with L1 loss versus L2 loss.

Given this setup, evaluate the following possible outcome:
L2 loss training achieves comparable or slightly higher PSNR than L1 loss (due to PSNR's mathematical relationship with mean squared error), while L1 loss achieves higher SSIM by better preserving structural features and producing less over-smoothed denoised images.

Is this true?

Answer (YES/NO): NO